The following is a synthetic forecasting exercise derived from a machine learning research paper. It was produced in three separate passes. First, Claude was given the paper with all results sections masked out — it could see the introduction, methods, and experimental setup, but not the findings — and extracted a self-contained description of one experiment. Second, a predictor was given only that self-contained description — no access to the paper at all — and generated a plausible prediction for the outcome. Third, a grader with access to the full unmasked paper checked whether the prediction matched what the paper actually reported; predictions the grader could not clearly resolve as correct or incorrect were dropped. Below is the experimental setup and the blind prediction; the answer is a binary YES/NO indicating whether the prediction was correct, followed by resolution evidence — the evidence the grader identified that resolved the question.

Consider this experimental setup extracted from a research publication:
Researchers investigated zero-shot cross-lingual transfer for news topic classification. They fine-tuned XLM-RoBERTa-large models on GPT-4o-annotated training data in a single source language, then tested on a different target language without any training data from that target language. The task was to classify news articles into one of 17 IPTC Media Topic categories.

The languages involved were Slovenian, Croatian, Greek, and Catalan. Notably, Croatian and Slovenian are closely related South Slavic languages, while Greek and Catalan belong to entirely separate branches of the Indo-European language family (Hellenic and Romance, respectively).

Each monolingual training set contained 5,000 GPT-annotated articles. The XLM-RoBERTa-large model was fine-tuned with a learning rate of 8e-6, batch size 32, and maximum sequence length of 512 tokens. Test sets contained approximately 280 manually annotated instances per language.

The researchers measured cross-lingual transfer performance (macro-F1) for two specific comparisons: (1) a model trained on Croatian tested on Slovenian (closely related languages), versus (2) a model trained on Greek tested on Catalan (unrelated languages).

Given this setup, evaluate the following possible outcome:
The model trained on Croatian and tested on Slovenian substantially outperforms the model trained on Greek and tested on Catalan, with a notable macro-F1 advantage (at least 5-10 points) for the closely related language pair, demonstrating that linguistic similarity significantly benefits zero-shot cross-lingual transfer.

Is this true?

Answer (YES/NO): YES